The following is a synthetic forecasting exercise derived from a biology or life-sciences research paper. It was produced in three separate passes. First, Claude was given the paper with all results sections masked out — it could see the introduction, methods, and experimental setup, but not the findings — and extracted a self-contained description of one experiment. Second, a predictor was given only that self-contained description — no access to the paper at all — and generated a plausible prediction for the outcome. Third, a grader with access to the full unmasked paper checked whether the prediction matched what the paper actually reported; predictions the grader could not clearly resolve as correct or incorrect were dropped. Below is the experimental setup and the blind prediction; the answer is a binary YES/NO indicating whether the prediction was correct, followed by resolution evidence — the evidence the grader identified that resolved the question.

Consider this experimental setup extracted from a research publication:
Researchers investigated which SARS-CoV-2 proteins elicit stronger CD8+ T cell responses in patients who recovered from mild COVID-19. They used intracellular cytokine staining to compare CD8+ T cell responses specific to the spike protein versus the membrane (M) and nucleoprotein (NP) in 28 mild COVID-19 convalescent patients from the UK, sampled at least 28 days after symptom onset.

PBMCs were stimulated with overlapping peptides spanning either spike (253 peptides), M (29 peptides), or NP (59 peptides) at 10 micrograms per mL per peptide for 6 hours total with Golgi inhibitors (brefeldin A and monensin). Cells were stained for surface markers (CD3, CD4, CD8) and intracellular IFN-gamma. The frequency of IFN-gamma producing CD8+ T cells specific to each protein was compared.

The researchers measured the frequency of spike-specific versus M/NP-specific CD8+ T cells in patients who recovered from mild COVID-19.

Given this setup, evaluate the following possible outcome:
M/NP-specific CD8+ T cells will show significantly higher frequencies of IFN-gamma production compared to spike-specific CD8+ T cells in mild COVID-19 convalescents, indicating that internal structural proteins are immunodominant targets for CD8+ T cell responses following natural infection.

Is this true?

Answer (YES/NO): YES